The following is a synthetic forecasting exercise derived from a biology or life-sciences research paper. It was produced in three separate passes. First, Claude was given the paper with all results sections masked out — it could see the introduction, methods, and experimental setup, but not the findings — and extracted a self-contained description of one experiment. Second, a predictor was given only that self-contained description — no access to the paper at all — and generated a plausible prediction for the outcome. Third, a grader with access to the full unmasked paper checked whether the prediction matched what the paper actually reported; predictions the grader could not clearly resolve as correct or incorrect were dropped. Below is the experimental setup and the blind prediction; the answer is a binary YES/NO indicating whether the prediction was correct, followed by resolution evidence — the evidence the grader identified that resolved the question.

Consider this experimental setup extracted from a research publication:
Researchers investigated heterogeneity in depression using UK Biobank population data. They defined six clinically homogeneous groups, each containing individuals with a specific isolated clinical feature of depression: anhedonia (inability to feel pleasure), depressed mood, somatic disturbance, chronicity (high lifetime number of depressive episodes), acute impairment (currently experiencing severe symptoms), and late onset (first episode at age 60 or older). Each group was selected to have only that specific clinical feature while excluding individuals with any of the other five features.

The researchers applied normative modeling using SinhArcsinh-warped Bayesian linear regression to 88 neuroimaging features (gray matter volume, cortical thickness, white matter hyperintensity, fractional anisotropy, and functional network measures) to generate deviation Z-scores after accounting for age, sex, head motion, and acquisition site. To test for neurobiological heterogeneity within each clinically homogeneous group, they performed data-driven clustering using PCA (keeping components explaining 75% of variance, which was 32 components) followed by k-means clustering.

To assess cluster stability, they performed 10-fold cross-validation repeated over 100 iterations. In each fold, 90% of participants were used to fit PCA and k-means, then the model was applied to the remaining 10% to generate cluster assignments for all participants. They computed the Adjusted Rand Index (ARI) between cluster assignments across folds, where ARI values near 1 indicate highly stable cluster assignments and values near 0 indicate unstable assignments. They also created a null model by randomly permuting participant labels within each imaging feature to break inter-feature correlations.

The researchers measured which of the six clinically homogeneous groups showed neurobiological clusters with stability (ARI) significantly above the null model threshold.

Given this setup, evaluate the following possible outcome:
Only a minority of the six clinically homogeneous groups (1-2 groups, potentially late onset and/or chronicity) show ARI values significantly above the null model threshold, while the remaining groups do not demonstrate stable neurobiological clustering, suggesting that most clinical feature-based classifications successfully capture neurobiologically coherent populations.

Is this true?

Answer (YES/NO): NO